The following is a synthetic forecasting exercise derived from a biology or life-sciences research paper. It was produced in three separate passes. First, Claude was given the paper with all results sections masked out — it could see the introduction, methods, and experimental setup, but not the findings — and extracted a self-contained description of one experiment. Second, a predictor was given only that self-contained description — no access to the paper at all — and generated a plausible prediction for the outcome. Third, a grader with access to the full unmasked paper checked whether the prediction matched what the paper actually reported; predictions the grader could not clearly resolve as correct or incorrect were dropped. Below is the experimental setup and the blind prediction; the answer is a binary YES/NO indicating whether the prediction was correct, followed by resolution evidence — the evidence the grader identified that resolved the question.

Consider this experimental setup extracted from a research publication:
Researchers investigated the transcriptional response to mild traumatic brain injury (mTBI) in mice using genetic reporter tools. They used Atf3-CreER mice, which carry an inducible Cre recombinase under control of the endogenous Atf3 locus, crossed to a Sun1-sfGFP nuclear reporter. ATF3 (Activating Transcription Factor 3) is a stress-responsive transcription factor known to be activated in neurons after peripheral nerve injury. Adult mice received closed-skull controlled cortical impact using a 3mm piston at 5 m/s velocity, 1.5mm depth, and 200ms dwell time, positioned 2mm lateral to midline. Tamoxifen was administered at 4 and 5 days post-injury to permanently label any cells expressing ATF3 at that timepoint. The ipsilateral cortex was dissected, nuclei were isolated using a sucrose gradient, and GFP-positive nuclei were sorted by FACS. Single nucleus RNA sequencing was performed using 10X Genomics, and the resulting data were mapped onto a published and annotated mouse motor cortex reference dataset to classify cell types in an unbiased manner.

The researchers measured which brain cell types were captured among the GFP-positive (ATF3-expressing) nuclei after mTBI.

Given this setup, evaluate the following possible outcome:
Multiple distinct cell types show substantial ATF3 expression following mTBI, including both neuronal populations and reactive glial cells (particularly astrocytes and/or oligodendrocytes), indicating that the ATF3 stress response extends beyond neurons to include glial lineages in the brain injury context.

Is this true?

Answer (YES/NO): NO